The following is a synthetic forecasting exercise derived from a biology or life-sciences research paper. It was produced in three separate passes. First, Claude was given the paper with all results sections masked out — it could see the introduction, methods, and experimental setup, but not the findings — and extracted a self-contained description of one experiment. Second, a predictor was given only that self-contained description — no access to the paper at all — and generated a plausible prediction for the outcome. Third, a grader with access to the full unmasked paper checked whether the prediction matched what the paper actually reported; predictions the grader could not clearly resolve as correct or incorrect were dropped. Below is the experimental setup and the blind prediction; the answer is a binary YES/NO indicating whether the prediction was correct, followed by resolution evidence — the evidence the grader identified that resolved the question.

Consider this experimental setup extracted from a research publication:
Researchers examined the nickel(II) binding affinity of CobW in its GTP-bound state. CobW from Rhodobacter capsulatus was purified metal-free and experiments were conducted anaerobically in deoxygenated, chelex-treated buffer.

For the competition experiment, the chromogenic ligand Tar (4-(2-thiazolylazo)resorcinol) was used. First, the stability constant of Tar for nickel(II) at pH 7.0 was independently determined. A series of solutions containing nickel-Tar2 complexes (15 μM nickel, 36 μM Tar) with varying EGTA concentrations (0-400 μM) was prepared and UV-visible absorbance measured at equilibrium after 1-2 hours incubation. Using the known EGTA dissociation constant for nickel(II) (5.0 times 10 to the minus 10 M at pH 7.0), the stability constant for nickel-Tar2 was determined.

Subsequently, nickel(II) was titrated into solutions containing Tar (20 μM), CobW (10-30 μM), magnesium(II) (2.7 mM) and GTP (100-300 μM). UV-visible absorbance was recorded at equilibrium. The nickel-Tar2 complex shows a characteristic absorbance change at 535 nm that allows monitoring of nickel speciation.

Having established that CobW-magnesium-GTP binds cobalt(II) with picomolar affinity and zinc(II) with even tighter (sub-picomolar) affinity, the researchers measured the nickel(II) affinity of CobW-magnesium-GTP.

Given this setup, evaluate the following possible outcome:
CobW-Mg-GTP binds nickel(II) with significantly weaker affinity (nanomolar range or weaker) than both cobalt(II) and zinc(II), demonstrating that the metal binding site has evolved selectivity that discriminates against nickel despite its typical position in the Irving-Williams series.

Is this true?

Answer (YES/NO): YES